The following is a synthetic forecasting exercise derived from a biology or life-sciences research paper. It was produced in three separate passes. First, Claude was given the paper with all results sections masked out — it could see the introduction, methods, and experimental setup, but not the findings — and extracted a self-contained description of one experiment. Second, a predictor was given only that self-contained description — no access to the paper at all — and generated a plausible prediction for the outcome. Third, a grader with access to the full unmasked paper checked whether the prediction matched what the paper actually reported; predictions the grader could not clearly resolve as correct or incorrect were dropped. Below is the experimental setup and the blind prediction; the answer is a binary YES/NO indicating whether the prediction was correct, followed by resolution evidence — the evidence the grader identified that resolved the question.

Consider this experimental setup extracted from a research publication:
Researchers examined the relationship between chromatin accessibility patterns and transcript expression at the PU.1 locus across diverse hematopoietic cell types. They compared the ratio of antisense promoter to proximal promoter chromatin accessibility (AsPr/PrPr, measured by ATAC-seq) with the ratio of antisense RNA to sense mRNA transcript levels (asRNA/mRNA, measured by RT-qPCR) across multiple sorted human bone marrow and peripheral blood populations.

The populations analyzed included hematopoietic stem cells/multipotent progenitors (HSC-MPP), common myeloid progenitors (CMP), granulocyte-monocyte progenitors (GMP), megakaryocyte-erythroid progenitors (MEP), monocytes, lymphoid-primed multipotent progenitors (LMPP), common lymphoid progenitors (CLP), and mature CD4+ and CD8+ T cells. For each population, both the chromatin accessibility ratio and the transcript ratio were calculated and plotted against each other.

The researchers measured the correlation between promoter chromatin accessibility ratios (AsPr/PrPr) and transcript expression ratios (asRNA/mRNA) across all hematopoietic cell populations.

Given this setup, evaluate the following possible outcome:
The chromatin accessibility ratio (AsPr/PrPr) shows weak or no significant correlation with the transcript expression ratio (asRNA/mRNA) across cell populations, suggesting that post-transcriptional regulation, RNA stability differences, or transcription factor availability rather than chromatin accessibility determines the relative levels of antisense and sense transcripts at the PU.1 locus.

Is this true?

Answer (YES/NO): NO